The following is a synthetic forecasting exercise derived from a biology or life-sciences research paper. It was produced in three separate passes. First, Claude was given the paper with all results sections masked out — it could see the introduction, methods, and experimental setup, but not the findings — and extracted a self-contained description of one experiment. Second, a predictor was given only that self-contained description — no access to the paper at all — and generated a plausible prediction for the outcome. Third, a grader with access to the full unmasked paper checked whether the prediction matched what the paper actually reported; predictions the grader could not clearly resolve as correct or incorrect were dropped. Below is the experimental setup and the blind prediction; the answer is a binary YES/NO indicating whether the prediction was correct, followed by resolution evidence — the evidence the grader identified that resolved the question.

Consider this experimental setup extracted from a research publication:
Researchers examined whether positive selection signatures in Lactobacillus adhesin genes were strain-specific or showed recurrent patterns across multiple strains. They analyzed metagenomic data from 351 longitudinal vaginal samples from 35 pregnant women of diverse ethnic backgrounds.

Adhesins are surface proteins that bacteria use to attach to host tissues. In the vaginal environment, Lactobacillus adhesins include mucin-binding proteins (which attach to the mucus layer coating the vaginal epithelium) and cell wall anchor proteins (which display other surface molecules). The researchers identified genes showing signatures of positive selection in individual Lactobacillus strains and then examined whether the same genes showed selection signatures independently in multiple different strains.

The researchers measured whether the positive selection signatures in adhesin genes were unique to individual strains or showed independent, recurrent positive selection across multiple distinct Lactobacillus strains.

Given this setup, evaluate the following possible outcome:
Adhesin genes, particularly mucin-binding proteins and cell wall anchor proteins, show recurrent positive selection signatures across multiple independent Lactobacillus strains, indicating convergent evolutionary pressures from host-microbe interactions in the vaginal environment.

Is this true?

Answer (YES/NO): YES